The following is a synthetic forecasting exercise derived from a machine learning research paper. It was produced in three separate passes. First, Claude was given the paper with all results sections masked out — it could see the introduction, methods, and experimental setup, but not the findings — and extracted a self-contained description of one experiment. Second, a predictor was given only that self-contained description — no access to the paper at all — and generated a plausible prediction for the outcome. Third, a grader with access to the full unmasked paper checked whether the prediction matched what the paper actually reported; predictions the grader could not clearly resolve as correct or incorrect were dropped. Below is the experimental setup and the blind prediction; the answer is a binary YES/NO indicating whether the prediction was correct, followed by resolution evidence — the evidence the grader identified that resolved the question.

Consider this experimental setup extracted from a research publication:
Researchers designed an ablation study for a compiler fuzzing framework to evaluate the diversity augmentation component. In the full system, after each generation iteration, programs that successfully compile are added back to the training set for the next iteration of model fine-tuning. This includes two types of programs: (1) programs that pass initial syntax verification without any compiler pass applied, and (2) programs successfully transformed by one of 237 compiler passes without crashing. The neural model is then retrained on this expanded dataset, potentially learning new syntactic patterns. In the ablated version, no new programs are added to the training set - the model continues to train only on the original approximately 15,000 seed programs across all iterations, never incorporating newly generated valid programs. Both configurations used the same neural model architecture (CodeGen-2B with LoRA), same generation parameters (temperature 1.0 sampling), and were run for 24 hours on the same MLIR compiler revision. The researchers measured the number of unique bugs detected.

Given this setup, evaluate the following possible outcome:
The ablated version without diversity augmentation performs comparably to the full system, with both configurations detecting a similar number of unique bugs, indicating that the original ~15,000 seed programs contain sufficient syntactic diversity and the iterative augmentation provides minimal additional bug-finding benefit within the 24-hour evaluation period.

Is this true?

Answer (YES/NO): NO